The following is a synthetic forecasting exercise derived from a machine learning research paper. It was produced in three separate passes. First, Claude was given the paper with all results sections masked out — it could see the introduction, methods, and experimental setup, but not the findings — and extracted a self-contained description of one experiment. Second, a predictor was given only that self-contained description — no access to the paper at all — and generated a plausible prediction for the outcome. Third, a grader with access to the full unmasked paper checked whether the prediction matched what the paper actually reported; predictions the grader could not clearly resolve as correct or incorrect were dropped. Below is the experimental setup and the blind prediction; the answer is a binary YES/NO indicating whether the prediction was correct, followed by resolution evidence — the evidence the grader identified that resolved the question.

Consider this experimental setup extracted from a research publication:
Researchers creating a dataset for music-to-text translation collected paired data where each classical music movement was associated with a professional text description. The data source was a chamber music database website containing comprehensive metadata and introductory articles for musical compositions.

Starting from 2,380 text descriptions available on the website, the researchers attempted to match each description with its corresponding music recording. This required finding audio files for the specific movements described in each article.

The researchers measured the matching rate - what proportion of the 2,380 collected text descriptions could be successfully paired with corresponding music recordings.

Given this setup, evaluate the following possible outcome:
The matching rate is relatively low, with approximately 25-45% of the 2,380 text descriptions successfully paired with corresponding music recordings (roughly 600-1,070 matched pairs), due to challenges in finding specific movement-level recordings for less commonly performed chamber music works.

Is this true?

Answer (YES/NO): NO